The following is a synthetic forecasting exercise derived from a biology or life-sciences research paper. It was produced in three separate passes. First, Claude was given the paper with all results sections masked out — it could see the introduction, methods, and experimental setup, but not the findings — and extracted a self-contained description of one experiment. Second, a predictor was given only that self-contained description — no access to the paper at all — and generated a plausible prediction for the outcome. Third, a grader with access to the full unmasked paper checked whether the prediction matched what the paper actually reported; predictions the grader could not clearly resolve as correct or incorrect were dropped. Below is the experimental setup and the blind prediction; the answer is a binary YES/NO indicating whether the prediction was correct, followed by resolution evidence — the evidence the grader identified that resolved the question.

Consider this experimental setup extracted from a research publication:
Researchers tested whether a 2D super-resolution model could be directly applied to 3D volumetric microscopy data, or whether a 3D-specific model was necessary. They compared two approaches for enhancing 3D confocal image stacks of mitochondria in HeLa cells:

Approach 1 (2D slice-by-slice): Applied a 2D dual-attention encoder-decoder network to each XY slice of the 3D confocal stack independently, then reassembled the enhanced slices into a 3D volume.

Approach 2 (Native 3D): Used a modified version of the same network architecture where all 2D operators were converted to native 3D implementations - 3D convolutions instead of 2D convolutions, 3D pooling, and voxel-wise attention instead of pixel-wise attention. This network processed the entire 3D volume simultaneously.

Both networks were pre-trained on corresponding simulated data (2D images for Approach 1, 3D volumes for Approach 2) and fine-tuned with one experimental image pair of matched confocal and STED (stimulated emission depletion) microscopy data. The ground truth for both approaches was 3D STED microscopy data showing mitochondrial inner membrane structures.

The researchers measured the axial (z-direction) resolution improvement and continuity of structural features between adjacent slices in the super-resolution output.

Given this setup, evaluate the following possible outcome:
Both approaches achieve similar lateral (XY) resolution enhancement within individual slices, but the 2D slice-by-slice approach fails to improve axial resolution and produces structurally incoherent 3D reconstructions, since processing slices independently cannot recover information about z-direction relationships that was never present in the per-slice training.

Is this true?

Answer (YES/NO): NO